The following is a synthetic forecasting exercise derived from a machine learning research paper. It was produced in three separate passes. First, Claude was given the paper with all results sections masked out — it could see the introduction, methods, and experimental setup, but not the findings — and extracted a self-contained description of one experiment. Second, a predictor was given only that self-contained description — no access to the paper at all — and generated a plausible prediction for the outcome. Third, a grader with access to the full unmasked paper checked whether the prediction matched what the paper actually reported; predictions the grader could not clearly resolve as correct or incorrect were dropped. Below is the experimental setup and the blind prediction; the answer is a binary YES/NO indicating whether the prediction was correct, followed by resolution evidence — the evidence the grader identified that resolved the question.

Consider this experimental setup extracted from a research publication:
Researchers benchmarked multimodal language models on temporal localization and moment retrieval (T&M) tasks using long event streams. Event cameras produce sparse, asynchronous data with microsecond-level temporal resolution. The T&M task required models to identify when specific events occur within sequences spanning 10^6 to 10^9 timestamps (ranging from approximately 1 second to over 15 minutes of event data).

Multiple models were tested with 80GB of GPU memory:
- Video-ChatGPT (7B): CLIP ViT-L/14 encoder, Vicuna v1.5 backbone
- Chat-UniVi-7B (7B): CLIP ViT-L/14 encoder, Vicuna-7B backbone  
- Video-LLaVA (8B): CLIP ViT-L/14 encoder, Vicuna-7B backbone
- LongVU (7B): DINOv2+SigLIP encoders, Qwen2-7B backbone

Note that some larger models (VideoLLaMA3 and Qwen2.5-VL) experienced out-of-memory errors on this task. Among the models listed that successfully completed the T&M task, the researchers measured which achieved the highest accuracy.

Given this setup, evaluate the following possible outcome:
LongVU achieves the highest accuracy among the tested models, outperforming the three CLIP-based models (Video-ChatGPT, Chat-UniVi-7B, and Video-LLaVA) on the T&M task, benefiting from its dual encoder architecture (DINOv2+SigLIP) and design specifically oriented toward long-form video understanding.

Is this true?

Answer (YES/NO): NO